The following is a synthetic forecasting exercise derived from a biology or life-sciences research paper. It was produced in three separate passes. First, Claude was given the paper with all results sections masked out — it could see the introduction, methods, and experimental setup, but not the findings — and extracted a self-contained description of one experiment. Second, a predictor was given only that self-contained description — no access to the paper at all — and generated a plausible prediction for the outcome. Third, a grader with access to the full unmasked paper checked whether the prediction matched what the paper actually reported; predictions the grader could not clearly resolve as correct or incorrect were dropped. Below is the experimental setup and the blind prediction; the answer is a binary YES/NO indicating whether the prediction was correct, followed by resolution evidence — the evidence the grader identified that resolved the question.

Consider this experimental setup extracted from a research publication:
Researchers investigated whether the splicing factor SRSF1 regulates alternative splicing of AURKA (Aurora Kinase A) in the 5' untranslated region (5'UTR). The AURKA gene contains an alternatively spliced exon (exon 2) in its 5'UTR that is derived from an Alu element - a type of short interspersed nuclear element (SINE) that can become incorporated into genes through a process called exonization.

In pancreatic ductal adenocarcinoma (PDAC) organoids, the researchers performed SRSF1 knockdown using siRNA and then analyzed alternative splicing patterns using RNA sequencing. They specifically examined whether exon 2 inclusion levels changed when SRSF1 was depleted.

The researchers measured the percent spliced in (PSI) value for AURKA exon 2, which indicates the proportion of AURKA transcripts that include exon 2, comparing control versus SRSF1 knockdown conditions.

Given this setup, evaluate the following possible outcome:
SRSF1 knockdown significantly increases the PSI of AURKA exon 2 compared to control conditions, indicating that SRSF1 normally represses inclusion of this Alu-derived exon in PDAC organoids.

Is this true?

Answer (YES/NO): NO